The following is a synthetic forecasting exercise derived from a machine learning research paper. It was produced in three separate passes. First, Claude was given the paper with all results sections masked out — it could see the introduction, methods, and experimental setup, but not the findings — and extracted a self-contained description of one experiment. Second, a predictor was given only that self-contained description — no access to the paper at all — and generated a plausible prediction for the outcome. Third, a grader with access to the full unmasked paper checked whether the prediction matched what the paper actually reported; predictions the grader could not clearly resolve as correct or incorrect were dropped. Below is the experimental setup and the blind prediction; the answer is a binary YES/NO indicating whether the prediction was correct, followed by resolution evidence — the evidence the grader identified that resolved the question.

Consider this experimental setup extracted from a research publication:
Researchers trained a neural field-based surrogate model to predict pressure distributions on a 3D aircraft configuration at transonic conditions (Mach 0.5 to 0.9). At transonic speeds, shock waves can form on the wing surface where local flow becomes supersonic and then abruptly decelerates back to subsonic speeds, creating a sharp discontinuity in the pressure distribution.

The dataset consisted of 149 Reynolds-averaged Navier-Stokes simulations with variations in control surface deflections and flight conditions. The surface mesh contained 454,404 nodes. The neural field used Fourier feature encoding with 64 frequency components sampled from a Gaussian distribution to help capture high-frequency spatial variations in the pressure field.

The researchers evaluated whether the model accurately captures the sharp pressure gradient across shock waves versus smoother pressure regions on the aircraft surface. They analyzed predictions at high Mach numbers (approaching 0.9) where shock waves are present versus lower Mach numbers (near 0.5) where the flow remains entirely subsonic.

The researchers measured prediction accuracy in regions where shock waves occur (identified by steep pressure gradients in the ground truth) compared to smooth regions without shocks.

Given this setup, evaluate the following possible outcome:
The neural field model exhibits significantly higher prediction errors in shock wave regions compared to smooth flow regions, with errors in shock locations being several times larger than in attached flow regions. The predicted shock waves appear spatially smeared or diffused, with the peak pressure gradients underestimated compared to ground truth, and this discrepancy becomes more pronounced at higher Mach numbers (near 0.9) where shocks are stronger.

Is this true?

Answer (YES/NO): NO